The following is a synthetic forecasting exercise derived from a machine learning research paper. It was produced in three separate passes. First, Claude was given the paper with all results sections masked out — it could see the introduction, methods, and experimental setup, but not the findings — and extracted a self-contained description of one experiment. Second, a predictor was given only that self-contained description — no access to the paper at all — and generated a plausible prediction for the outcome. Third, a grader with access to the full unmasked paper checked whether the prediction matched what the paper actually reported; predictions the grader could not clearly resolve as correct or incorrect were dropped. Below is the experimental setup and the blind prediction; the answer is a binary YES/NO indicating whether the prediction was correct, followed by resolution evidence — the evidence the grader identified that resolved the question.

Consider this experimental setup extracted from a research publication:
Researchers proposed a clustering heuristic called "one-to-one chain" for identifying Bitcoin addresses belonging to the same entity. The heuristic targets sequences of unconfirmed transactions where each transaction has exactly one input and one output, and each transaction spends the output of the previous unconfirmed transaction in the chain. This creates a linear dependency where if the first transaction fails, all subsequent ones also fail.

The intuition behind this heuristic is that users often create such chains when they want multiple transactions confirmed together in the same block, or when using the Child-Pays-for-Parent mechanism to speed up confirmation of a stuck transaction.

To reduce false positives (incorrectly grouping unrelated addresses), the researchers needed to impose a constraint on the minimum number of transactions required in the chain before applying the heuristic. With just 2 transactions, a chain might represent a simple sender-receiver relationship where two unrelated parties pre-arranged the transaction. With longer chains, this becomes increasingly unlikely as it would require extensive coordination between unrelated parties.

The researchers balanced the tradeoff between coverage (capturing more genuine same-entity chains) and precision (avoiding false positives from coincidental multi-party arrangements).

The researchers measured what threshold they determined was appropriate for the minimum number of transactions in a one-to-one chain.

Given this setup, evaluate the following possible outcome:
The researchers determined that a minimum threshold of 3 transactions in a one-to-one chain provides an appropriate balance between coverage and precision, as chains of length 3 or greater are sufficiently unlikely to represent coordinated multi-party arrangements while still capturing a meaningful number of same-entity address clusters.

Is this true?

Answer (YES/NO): YES